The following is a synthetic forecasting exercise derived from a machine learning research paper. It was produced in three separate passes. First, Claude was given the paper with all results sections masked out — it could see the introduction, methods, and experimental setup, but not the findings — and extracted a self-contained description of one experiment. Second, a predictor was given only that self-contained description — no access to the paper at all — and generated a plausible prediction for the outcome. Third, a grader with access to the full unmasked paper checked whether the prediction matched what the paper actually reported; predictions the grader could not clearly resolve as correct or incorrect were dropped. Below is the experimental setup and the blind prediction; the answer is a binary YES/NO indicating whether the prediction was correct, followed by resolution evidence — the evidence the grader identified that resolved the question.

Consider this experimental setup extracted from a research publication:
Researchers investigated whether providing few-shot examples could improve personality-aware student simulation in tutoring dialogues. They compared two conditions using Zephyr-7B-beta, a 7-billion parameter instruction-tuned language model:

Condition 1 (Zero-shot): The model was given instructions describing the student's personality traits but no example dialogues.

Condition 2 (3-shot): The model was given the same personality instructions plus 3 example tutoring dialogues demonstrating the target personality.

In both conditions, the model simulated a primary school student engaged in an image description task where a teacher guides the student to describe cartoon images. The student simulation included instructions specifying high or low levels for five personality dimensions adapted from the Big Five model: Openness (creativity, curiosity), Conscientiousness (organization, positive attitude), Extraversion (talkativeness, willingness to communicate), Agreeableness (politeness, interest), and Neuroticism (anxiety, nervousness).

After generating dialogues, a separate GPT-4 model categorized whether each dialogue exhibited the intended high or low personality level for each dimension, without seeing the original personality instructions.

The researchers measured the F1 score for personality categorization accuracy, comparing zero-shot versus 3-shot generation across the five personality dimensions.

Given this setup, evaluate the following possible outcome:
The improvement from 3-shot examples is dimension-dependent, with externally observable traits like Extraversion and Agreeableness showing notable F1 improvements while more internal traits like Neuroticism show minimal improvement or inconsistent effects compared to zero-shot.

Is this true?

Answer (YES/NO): NO